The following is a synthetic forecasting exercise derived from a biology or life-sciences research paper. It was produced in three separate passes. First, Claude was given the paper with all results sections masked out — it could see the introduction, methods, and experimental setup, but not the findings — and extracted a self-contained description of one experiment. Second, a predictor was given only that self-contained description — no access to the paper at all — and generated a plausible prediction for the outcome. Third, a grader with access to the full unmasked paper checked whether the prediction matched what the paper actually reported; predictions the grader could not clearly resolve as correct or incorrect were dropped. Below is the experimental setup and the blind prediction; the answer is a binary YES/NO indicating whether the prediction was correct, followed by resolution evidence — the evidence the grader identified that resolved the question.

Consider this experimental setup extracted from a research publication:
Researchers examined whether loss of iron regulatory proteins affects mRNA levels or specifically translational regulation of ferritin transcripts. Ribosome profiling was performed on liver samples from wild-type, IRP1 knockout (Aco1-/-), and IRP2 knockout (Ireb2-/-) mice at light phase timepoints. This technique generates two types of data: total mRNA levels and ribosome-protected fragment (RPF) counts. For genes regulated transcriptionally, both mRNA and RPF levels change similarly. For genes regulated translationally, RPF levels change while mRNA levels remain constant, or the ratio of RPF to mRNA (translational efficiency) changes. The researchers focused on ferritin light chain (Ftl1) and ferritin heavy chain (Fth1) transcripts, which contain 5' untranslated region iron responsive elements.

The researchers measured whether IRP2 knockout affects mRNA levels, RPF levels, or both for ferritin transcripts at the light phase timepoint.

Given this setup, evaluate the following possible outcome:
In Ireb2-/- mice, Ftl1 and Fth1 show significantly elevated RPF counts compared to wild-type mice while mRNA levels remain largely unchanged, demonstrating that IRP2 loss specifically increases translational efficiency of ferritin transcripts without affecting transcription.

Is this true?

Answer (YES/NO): YES